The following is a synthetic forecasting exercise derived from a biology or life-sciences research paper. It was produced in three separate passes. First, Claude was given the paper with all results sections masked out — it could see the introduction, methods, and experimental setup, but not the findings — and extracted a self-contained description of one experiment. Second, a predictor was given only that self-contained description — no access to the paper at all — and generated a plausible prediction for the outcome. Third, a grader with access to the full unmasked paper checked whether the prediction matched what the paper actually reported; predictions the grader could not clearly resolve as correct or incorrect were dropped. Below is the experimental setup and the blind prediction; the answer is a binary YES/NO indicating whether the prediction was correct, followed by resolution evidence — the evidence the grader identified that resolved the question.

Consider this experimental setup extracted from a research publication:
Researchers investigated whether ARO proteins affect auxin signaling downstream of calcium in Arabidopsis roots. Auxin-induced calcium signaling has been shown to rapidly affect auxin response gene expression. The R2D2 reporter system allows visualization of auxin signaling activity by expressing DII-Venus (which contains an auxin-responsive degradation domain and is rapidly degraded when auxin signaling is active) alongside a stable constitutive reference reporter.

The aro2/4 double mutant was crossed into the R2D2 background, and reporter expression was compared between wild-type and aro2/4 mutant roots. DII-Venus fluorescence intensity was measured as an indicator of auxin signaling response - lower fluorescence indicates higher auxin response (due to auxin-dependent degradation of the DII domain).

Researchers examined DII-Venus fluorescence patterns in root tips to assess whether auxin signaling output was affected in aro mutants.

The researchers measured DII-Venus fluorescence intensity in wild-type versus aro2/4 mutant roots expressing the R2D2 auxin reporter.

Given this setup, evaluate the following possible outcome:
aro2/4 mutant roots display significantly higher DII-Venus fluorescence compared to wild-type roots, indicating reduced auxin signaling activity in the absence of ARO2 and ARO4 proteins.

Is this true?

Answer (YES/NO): NO